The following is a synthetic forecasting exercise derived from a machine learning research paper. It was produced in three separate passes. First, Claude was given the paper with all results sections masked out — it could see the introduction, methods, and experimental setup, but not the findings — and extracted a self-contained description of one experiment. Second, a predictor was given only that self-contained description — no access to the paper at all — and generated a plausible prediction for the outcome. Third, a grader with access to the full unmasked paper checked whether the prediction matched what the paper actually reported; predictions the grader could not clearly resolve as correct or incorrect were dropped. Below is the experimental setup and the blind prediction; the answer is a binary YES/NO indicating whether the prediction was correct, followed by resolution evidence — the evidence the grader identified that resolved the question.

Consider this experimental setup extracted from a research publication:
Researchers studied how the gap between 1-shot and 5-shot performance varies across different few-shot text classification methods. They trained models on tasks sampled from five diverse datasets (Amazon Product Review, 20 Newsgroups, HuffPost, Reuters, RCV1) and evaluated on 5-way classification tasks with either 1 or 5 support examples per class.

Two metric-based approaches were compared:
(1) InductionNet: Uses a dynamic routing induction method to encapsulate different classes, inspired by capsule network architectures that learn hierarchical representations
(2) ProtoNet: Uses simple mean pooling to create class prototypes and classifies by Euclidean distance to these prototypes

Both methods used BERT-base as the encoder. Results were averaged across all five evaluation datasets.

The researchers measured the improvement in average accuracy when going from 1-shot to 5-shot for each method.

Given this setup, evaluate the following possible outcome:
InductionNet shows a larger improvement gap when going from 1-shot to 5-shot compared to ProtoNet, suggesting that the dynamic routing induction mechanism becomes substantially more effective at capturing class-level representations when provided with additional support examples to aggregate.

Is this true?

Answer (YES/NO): NO